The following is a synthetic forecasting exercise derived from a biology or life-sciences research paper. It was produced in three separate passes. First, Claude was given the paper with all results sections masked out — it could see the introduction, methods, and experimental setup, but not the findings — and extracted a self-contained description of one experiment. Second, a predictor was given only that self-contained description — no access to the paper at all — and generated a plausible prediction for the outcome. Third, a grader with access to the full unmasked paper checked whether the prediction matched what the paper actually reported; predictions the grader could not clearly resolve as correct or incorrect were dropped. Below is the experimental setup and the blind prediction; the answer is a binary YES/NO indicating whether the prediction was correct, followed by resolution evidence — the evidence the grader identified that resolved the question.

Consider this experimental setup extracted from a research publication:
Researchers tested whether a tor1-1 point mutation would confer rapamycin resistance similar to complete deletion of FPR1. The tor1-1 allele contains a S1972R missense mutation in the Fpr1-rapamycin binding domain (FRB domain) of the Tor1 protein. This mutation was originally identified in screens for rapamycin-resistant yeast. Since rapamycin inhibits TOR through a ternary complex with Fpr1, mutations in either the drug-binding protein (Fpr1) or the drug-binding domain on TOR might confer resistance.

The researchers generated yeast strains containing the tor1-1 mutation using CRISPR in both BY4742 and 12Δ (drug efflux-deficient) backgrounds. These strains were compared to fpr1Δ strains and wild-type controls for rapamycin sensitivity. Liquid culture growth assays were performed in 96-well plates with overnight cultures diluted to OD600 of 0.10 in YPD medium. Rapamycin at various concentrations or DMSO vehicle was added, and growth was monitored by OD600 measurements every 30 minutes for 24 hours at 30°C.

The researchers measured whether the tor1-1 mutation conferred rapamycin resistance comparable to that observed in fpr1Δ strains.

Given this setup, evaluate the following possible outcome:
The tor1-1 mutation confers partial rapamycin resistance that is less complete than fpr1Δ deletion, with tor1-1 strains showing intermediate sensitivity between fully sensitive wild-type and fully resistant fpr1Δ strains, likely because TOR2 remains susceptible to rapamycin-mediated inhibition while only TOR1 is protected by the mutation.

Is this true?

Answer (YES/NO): NO